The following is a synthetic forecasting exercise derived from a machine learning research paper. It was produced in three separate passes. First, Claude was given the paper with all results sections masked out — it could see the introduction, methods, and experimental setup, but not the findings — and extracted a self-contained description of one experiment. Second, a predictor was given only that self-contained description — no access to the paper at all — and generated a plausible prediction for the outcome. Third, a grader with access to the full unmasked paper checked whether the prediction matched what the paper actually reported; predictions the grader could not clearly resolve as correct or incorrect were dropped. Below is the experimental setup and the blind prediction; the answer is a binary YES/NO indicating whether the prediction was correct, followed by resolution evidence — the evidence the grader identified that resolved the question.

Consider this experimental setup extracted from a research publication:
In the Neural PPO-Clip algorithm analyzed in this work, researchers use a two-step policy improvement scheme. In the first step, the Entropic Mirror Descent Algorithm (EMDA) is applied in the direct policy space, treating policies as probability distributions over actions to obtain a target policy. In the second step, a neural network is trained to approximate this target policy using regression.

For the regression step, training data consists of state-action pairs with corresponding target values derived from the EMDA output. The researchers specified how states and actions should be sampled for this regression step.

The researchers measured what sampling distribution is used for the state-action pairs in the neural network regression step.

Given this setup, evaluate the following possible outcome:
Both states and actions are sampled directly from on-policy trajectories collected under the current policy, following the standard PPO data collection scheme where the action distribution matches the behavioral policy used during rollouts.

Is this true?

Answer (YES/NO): NO